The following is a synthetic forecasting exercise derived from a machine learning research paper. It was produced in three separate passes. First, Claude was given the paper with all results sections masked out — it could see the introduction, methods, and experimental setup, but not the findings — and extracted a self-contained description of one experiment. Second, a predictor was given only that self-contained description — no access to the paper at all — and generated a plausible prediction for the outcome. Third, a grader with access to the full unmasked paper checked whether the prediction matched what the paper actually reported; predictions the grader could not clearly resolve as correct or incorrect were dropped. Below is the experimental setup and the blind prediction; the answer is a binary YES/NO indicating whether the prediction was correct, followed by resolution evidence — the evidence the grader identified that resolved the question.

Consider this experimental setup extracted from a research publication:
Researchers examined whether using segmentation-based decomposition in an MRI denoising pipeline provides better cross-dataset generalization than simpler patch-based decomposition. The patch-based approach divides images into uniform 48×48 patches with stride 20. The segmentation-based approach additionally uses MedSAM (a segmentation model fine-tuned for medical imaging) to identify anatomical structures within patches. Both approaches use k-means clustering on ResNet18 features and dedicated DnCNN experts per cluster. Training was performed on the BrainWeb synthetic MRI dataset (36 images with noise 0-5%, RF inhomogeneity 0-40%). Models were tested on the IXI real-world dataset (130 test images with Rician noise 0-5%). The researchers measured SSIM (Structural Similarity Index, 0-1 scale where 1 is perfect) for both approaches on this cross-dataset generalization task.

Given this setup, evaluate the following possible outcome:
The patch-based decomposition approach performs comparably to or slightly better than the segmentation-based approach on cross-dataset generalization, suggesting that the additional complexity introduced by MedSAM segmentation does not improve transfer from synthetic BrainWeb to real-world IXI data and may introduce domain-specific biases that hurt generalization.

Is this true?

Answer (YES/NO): NO